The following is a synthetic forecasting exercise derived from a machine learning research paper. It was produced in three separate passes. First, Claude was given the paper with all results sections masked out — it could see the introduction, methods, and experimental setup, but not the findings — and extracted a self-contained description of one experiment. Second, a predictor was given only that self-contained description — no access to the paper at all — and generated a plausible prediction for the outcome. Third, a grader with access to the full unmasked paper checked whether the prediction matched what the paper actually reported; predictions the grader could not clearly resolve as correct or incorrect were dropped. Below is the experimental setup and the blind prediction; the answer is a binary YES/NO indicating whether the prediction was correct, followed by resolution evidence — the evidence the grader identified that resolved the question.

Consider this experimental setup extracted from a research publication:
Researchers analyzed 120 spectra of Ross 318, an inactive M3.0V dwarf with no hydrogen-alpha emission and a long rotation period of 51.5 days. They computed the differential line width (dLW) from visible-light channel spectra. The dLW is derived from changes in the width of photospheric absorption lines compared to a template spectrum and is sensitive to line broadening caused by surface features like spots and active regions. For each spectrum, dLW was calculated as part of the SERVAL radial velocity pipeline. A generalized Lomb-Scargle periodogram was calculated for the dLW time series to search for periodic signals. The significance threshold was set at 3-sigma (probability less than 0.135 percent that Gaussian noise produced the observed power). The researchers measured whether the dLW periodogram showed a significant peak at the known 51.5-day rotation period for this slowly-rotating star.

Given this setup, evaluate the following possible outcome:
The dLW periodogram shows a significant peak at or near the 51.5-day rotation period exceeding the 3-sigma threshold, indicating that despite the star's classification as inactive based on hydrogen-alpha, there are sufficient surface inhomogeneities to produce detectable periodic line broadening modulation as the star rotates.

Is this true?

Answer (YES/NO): YES